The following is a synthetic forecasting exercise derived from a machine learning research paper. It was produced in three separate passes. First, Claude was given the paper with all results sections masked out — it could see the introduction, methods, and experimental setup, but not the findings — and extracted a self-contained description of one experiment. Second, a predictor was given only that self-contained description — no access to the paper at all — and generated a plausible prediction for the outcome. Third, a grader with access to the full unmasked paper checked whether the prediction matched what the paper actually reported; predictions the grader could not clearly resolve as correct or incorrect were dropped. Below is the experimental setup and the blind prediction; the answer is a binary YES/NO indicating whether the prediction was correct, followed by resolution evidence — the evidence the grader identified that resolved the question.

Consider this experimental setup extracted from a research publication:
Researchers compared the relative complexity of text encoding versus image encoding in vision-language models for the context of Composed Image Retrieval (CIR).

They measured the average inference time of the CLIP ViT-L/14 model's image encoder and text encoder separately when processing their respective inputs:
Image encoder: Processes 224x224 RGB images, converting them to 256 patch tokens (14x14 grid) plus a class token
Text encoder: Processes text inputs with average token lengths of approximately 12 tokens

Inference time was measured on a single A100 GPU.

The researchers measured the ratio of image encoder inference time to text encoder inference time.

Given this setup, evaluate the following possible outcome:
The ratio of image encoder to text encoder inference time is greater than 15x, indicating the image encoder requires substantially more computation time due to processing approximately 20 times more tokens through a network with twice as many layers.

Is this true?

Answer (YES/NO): NO